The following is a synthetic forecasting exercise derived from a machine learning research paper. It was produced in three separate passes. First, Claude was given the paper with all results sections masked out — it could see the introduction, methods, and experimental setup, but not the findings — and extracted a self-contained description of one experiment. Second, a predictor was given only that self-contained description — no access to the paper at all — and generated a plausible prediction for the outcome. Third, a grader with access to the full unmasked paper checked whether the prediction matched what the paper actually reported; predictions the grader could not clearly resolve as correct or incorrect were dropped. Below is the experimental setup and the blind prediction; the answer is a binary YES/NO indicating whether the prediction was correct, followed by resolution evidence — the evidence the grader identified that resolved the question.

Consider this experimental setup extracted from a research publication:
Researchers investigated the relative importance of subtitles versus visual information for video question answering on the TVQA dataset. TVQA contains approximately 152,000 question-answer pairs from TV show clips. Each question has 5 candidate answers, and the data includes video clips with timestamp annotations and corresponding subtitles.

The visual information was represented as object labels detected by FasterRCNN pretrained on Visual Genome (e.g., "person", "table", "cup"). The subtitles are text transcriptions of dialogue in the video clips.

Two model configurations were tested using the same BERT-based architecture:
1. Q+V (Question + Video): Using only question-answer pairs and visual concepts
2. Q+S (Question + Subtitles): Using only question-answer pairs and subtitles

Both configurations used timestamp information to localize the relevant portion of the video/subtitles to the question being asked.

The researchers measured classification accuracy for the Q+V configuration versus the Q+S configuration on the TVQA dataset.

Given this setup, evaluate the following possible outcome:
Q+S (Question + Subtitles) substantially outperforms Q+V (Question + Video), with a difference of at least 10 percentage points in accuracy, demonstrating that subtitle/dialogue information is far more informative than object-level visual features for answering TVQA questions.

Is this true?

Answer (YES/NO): YES